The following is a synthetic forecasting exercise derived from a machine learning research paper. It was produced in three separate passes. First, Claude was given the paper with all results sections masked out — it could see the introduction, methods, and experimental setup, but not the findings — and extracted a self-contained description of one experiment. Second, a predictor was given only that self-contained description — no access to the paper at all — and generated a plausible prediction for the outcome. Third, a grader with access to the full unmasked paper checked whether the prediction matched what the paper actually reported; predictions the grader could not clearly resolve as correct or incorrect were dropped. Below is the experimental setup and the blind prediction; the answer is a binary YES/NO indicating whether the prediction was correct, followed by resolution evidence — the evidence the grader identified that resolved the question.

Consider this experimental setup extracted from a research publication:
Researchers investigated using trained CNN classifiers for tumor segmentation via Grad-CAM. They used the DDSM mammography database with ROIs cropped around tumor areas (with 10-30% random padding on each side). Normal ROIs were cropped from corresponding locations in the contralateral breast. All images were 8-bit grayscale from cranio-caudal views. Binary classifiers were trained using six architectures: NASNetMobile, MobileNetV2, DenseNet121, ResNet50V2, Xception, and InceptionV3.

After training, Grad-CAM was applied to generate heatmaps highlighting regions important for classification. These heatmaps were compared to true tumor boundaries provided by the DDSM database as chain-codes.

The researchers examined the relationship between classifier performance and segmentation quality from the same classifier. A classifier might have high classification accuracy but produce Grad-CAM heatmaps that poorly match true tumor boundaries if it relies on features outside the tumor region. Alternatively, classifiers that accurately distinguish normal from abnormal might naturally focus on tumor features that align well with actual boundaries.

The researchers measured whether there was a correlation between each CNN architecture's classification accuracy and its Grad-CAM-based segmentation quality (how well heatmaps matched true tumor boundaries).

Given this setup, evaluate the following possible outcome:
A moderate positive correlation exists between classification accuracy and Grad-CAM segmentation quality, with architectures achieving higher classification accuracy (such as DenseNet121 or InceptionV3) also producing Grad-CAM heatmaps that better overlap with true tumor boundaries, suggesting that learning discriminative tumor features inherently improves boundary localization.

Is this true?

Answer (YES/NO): NO